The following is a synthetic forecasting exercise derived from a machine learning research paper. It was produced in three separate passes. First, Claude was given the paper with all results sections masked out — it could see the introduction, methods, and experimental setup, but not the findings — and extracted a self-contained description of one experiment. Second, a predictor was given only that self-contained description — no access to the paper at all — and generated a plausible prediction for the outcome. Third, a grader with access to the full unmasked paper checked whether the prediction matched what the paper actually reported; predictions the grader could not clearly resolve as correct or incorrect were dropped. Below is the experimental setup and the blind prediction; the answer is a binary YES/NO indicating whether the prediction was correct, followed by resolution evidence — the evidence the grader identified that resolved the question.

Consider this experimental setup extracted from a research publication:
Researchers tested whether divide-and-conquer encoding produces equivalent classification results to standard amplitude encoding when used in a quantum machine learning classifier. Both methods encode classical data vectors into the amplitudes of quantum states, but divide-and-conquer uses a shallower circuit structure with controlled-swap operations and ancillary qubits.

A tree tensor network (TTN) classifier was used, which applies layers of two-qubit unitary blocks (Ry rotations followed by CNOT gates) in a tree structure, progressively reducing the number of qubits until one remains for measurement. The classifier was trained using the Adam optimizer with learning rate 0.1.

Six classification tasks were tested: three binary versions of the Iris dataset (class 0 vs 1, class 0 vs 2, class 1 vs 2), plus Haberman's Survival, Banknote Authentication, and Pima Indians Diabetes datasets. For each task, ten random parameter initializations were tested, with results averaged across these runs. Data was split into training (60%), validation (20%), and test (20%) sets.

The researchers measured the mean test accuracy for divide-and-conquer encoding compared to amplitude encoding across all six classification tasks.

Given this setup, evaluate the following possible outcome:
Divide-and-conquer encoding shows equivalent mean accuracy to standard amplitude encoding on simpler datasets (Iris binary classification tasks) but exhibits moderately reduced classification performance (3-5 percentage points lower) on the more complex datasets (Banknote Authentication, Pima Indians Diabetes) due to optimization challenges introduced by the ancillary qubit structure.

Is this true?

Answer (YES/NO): NO